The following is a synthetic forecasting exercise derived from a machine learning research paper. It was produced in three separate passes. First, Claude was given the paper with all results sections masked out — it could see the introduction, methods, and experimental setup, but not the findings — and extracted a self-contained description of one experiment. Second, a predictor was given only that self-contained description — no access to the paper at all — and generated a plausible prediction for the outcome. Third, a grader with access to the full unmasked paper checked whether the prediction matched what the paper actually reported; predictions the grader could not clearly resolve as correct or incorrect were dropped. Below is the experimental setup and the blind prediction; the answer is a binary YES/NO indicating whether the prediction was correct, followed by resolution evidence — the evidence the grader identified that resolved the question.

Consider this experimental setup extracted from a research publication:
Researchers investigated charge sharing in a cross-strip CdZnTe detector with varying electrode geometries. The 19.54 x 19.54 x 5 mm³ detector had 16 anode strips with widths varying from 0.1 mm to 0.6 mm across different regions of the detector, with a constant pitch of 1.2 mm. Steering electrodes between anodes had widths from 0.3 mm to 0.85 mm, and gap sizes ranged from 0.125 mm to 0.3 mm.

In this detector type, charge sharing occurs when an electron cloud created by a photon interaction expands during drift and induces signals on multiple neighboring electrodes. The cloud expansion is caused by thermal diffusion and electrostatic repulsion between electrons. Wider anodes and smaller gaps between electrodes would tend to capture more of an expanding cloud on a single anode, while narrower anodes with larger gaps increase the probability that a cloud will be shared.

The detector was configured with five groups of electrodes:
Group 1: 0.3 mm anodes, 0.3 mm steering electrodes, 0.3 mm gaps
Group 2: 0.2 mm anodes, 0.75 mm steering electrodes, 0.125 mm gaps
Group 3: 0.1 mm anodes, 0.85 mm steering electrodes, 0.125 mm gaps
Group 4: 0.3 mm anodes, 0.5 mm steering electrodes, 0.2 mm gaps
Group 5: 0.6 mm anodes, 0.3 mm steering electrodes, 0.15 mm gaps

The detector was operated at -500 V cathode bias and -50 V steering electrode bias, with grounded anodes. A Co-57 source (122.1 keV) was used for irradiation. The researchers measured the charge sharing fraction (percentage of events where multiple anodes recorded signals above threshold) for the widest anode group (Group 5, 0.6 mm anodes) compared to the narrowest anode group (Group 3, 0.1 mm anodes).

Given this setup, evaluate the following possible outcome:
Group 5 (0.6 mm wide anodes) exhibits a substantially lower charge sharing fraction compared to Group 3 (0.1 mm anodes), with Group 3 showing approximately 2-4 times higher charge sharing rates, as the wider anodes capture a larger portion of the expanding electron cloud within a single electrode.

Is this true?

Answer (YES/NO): NO